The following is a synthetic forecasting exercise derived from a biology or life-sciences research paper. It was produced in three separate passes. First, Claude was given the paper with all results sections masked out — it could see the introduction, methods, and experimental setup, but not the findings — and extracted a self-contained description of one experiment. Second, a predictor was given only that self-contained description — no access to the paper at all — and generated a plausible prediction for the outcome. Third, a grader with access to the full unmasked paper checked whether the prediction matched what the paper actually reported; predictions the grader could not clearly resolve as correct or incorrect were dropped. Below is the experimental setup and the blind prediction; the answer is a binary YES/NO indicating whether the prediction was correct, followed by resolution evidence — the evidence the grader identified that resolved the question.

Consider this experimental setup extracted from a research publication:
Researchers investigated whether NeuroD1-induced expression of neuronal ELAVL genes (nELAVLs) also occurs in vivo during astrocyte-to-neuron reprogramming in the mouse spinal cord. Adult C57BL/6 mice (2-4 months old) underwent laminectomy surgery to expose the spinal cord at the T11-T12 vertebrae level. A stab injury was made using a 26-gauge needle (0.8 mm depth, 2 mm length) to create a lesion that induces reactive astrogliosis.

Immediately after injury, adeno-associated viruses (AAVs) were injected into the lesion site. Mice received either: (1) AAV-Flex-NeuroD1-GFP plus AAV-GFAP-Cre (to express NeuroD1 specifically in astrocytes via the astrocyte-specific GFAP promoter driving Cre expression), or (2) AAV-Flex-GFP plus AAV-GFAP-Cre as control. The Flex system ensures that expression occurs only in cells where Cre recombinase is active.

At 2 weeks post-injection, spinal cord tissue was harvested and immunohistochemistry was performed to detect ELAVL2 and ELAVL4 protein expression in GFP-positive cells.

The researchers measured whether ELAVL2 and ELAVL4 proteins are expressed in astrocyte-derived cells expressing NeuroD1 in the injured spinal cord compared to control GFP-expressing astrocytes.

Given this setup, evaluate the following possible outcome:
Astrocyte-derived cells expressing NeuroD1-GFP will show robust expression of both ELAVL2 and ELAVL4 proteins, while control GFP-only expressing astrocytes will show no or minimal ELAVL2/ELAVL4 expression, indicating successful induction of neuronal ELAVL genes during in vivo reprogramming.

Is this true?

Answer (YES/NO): NO